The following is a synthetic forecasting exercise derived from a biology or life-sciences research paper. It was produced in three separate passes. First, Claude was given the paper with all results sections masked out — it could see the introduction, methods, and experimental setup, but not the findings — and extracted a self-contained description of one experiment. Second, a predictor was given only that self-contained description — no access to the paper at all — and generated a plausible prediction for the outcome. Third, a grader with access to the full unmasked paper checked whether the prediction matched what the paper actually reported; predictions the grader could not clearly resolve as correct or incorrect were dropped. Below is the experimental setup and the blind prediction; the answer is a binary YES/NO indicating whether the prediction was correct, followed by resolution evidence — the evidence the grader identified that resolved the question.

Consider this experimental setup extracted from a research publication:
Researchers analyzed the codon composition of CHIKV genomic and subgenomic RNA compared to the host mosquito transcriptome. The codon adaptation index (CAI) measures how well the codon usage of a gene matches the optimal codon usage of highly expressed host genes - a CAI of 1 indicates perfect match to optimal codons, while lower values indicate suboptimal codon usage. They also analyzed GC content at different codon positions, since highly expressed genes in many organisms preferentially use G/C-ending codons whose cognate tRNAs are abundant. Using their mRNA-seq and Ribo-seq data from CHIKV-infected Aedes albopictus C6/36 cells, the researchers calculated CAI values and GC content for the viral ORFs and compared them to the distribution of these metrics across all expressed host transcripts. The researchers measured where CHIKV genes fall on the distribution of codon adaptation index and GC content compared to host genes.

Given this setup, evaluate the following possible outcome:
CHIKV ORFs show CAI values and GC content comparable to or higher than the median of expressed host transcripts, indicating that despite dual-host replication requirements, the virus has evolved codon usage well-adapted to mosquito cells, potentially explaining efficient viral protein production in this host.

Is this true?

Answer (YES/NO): NO